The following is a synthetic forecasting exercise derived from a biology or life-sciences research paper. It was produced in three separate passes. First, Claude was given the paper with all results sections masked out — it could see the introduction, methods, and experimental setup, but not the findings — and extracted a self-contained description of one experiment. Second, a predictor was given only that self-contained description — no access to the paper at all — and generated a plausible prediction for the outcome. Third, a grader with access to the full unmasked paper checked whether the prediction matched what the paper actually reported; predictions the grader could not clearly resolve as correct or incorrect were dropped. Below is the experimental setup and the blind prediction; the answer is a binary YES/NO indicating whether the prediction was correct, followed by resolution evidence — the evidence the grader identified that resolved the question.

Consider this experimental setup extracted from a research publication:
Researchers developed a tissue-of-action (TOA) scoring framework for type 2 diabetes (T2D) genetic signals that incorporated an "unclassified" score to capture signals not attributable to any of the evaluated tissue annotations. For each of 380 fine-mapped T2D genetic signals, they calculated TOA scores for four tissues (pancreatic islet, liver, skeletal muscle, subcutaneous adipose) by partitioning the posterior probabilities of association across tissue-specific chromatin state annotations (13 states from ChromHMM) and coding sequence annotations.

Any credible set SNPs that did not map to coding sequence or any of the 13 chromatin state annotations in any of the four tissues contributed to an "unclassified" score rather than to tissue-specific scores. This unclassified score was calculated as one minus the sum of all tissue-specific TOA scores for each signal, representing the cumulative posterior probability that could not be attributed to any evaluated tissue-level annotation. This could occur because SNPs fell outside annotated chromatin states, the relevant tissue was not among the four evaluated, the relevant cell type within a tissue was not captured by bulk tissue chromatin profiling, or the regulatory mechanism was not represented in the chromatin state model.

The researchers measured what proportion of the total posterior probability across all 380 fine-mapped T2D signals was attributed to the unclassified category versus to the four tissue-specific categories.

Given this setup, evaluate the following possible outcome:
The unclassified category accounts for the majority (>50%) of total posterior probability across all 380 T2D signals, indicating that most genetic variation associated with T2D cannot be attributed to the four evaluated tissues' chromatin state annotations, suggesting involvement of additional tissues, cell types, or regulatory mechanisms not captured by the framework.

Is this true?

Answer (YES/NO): NO